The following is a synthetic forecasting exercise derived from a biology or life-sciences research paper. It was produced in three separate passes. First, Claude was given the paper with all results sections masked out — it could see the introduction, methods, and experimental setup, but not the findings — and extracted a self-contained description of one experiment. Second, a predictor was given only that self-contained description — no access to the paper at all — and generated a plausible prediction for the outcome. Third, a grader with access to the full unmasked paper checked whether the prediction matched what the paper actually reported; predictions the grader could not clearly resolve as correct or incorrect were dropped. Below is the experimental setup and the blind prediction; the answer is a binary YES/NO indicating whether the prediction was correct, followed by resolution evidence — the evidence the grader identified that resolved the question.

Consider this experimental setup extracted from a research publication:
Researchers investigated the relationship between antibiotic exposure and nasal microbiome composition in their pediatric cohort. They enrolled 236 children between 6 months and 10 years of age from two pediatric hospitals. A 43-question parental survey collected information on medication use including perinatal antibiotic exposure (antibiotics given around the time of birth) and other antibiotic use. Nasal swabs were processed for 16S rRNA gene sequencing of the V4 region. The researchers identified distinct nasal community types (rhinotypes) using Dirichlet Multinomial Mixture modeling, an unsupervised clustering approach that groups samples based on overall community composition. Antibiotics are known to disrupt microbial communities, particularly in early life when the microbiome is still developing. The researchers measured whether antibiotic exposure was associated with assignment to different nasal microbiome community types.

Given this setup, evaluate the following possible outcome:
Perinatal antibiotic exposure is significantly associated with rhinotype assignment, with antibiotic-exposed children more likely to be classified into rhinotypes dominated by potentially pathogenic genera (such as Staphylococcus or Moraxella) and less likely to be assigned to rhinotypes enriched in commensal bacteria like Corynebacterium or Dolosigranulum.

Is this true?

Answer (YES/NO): NO